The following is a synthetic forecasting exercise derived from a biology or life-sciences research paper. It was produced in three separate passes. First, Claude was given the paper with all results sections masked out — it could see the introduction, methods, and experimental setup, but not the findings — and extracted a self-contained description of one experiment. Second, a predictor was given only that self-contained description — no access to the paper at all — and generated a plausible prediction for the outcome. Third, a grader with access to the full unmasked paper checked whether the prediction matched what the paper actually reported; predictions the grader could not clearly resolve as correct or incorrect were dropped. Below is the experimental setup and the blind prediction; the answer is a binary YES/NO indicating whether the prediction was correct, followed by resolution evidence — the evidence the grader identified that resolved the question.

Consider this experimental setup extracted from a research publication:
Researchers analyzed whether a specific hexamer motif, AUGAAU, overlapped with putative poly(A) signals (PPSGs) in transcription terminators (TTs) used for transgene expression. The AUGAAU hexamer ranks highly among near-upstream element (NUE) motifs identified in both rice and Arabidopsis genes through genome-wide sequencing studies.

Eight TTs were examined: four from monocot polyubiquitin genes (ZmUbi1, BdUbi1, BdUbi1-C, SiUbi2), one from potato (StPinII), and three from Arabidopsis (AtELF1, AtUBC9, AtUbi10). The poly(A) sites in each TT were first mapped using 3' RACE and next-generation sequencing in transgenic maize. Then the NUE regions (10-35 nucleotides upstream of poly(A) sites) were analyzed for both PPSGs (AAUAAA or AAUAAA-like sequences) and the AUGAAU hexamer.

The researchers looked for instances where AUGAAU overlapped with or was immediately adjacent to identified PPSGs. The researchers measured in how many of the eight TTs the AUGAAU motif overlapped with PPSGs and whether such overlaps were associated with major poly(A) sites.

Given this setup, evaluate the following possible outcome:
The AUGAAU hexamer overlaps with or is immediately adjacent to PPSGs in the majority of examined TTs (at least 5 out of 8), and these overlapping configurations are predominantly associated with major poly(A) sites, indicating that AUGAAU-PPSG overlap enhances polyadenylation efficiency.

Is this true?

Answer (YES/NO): YES